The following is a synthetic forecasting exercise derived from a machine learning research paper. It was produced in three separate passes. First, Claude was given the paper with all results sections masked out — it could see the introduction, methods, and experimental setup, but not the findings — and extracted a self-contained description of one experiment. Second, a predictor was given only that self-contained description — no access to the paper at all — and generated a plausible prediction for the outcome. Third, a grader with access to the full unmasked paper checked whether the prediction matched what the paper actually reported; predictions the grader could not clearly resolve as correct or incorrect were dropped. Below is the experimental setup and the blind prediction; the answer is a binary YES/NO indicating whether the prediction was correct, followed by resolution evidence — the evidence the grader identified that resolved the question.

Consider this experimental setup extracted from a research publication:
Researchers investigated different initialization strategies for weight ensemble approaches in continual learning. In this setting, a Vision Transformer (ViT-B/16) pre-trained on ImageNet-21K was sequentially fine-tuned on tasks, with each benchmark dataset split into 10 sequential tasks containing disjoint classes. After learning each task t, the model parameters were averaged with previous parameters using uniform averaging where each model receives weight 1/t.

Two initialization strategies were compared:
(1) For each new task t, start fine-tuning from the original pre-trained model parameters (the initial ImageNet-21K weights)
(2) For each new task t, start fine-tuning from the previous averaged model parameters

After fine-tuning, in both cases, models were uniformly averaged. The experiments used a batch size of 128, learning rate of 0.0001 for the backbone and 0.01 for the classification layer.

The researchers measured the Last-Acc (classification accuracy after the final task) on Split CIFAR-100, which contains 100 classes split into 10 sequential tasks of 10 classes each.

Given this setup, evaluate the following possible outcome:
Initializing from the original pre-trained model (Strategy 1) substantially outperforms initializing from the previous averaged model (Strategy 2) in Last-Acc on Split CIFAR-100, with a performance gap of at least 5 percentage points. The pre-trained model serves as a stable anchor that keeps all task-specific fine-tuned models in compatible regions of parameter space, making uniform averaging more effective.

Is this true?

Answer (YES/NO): NO